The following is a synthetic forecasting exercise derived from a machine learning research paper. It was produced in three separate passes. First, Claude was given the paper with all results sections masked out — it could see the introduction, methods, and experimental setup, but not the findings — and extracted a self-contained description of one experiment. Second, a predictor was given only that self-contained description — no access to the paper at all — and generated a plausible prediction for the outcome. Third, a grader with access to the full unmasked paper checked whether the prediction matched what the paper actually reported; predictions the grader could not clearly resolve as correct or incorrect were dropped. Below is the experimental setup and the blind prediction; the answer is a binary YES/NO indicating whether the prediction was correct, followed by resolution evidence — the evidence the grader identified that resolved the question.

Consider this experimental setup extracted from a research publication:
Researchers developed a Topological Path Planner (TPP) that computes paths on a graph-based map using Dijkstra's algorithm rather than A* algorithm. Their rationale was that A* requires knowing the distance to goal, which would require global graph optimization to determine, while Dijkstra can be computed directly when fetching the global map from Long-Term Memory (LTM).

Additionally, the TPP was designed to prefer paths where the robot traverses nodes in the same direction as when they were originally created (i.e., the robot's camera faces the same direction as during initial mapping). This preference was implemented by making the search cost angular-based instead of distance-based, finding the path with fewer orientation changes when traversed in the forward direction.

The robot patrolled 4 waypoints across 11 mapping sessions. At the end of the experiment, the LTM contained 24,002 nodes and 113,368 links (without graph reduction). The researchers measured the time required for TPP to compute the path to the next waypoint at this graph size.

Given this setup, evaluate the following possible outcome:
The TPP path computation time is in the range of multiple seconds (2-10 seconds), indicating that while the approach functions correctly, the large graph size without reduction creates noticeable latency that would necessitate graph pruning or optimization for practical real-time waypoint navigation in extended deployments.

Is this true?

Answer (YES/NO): YES